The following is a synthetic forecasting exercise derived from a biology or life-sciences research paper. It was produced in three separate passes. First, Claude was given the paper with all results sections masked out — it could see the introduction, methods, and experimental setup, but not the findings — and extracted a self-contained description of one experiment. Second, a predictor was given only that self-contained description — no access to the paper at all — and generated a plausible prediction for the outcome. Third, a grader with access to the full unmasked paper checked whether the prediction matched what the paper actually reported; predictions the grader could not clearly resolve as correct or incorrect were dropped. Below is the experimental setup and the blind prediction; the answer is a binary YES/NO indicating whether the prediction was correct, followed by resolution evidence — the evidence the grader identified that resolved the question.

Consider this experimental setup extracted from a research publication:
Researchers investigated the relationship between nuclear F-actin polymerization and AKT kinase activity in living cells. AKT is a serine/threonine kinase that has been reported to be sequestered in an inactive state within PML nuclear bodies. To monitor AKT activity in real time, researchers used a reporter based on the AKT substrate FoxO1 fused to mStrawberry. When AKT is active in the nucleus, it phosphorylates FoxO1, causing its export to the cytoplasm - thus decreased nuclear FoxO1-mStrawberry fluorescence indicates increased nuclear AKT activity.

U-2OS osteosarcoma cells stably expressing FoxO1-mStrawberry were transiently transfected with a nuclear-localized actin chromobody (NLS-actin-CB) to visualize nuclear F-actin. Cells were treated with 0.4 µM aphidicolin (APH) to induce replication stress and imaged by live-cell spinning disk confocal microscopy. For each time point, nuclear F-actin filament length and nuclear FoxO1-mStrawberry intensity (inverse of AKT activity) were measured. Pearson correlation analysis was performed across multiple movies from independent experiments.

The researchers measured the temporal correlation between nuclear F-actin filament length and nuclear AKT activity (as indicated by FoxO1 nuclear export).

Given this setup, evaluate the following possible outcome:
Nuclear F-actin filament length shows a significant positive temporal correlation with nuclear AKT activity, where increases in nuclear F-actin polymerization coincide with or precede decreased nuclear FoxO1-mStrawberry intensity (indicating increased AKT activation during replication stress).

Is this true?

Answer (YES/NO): YES